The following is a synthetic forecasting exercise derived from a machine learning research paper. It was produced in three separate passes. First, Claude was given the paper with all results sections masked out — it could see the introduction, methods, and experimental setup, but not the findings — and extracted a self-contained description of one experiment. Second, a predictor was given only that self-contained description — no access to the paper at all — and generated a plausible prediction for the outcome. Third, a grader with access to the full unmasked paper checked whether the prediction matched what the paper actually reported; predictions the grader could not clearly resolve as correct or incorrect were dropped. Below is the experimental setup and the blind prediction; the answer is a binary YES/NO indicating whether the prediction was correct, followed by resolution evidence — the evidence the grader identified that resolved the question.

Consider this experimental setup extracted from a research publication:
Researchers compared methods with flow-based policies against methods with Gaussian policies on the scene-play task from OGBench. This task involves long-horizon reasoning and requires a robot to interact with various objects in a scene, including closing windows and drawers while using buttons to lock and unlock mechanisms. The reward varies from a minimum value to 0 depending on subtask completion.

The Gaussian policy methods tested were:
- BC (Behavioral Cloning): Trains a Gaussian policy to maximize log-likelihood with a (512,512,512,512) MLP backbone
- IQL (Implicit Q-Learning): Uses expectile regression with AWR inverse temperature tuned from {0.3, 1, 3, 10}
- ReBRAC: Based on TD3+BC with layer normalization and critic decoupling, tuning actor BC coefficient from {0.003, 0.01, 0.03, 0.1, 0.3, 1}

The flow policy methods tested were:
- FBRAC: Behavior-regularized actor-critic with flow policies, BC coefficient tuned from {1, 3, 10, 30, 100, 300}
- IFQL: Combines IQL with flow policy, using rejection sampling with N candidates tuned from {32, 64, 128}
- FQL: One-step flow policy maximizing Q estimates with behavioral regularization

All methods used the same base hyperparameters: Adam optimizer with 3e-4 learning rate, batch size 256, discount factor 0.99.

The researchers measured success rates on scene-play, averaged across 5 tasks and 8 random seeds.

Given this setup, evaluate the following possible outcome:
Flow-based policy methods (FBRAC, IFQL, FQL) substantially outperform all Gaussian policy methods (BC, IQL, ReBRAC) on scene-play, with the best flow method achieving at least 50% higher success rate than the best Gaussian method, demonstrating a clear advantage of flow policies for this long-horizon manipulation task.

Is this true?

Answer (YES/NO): NO